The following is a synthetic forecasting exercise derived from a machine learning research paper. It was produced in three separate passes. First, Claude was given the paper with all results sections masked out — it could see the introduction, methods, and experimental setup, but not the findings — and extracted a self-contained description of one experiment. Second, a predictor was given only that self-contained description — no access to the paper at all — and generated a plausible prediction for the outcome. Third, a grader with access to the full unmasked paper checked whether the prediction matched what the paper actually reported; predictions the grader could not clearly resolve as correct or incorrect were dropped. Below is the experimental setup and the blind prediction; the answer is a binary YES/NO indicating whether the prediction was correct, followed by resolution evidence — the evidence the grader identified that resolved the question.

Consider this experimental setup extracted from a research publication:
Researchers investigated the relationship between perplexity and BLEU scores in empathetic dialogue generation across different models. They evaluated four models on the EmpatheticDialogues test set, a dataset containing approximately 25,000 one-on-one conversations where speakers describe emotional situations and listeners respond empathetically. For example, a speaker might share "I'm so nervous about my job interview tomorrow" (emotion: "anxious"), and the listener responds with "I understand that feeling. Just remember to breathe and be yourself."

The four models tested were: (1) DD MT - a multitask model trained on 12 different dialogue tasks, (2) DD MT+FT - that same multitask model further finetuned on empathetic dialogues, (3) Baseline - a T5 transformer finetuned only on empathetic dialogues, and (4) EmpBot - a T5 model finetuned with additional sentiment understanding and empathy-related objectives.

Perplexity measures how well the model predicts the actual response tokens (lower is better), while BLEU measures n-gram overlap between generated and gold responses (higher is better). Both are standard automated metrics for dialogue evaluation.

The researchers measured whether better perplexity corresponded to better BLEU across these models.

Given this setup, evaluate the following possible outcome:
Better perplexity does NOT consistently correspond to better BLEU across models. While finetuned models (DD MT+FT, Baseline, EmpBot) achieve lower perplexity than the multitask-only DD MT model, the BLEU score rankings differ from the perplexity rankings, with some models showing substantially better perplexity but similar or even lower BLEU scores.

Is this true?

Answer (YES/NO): NO